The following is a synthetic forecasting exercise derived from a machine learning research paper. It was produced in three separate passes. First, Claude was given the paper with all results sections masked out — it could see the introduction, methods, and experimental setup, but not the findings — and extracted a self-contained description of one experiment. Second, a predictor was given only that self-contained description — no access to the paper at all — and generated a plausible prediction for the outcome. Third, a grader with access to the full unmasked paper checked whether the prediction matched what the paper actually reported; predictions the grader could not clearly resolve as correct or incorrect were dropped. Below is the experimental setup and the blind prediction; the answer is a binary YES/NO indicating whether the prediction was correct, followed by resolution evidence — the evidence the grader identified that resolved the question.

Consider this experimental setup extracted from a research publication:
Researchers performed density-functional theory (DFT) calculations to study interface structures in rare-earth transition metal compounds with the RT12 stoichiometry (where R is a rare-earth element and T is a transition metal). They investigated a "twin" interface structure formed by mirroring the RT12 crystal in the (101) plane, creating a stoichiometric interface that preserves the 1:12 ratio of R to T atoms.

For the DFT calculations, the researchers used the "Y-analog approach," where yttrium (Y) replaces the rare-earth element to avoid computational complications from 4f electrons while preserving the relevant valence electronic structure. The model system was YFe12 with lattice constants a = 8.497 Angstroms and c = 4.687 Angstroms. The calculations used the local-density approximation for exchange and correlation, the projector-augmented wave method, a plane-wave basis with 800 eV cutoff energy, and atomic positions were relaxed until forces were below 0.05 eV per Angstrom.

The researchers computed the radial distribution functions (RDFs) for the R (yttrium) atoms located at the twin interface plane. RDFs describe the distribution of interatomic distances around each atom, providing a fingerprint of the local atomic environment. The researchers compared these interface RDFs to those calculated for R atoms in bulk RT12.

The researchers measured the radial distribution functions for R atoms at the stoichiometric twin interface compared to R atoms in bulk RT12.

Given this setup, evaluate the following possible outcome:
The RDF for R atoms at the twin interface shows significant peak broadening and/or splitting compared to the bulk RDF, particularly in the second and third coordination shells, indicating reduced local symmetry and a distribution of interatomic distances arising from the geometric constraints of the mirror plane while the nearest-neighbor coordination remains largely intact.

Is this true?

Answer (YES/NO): NO